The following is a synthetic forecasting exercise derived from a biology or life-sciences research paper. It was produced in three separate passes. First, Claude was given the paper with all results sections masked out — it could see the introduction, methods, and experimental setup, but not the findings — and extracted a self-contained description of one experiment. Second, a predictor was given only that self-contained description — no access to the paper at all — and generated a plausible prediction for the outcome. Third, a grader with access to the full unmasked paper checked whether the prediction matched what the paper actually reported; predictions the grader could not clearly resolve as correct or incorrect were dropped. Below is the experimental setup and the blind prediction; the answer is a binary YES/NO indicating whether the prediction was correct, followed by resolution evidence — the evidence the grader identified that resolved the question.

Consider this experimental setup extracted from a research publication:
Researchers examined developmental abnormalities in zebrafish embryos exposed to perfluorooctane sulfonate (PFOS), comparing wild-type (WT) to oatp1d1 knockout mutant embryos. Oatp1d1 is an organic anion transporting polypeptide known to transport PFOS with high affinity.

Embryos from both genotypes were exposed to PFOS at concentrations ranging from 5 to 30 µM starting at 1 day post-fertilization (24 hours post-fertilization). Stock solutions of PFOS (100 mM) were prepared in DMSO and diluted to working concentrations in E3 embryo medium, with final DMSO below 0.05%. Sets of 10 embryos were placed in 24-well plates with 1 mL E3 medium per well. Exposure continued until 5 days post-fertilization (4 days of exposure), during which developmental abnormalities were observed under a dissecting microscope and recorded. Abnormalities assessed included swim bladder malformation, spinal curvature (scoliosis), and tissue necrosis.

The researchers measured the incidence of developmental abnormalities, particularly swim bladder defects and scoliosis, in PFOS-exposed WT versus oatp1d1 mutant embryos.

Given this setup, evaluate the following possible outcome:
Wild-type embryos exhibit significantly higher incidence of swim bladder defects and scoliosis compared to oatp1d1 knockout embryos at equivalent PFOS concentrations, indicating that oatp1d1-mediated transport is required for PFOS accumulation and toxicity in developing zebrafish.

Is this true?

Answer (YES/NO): NO